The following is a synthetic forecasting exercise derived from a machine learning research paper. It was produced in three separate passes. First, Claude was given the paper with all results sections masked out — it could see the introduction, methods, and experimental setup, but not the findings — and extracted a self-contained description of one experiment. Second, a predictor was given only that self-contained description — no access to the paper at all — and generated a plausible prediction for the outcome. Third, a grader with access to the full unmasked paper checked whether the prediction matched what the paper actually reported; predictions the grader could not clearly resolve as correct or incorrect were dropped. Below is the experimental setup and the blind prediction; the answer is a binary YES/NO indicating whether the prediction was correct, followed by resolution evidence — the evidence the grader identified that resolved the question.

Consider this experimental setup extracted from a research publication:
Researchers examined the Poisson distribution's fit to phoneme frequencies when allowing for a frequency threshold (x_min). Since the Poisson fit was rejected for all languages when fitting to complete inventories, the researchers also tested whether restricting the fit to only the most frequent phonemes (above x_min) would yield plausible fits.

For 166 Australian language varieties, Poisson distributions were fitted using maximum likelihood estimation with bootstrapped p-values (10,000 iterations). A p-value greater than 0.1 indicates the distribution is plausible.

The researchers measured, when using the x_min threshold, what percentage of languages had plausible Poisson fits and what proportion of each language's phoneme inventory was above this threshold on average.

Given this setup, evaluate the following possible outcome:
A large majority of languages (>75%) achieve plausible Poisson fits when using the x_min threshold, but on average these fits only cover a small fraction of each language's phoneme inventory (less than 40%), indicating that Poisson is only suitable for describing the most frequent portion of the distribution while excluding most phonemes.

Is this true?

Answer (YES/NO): NO